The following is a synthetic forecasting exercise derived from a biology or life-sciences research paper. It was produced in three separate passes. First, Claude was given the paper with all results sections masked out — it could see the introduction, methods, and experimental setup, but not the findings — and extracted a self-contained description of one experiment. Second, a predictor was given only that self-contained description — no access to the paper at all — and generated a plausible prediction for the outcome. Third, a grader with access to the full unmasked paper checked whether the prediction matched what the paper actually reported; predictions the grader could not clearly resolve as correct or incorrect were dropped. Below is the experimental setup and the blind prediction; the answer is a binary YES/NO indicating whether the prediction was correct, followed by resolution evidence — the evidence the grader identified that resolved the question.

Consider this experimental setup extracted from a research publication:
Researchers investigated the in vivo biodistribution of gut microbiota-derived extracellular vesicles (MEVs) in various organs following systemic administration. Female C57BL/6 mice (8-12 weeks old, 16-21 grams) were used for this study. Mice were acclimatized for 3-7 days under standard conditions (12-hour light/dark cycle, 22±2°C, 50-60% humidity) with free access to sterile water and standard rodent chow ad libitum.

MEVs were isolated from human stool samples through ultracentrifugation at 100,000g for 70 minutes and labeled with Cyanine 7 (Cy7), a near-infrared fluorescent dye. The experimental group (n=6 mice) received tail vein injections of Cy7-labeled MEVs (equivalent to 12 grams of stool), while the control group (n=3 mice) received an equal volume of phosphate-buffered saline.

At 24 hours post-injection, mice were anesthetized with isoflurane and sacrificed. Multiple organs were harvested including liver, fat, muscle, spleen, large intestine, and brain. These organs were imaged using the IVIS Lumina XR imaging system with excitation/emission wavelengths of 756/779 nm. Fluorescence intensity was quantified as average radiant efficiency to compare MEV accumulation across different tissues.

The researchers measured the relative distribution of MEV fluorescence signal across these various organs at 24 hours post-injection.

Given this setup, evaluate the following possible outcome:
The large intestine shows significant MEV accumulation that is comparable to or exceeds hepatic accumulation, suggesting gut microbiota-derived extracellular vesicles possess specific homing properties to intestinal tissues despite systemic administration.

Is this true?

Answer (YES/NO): NO